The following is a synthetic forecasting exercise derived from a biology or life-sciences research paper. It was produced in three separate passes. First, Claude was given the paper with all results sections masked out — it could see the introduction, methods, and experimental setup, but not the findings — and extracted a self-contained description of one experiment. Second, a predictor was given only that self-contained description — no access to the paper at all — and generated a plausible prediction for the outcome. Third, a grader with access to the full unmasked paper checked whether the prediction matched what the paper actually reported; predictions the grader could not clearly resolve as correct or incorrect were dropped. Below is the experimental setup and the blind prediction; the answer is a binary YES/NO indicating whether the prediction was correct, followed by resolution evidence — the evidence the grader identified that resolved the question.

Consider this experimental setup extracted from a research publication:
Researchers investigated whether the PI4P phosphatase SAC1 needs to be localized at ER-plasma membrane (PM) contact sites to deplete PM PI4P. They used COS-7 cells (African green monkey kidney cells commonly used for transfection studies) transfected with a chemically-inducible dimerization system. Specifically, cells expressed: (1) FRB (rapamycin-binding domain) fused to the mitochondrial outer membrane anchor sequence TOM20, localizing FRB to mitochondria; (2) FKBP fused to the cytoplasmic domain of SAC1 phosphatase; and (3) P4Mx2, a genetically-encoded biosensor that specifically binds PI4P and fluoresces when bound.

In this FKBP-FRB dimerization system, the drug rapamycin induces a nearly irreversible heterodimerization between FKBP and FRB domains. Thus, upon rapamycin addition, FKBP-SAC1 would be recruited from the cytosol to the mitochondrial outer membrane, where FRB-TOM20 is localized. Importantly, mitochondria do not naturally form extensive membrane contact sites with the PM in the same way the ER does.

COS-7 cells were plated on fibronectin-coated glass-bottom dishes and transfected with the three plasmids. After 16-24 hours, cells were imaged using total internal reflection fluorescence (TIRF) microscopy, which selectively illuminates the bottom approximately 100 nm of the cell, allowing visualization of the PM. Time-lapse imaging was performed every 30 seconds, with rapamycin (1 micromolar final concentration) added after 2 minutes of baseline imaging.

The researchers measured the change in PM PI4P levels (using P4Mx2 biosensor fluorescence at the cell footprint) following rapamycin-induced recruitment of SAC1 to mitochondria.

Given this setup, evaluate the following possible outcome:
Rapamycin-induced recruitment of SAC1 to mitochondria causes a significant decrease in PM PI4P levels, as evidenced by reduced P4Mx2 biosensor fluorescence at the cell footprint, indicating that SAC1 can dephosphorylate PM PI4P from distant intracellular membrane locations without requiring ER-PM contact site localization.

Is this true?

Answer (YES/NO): YES